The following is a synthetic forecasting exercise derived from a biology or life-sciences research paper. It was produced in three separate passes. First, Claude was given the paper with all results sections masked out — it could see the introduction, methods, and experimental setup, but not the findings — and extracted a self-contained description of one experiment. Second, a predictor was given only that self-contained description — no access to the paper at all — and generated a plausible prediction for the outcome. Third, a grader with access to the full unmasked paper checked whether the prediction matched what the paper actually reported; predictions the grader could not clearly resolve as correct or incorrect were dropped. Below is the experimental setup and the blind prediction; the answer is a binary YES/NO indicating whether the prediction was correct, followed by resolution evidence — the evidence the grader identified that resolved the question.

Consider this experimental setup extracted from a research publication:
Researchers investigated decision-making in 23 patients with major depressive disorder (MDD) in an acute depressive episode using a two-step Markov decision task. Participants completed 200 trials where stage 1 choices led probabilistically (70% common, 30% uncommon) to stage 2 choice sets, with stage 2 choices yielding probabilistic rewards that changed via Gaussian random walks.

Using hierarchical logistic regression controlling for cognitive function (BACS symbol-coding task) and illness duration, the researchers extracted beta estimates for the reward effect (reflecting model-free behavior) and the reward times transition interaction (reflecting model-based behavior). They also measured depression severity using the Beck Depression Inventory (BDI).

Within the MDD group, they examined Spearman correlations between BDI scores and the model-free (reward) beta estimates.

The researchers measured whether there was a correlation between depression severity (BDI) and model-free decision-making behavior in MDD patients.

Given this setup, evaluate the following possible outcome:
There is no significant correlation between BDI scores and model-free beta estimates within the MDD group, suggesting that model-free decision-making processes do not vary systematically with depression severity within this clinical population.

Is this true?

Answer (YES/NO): NO